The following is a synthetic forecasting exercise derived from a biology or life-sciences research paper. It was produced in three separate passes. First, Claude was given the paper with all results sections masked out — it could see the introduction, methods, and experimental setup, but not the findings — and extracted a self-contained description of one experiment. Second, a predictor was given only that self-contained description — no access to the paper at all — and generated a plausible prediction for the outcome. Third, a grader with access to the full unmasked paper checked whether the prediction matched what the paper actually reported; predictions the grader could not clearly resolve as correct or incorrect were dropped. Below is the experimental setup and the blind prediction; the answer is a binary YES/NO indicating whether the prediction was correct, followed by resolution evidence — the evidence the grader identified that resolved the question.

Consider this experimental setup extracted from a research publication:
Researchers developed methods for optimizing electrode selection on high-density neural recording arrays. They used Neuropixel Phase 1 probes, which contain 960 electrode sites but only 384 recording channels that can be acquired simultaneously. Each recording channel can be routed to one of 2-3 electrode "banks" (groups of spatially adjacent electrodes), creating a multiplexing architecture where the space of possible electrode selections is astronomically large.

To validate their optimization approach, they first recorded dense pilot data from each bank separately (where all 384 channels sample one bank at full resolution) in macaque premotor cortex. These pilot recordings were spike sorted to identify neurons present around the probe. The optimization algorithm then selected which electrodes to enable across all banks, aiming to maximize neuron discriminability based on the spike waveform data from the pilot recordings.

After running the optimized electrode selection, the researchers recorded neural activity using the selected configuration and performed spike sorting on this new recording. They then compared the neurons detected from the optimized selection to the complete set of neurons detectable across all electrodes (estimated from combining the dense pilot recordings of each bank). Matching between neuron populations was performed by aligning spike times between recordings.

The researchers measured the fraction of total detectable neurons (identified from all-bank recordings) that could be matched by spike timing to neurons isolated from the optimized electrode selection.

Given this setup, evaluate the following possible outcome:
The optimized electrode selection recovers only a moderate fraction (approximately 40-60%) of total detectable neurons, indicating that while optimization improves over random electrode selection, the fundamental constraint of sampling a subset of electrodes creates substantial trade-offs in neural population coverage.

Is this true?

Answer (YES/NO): NO